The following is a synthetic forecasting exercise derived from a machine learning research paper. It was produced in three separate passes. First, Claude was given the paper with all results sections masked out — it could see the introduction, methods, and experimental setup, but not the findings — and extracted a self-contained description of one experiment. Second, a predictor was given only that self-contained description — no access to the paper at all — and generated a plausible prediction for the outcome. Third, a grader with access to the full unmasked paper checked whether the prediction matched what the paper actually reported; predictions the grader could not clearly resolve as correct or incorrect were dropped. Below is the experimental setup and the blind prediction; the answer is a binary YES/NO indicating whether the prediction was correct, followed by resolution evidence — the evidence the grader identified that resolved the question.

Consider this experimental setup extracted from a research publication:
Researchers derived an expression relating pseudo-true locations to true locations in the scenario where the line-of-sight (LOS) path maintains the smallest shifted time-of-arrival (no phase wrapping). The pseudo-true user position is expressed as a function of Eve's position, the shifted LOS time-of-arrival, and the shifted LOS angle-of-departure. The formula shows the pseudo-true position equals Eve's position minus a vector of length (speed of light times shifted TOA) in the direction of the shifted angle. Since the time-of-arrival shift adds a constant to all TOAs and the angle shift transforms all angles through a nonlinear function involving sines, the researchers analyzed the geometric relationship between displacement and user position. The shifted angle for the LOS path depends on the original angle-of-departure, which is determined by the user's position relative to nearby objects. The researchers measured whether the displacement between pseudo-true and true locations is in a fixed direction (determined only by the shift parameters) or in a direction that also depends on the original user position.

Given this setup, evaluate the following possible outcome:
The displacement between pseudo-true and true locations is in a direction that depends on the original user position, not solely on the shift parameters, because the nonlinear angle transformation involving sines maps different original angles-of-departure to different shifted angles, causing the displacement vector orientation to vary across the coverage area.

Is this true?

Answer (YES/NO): YES